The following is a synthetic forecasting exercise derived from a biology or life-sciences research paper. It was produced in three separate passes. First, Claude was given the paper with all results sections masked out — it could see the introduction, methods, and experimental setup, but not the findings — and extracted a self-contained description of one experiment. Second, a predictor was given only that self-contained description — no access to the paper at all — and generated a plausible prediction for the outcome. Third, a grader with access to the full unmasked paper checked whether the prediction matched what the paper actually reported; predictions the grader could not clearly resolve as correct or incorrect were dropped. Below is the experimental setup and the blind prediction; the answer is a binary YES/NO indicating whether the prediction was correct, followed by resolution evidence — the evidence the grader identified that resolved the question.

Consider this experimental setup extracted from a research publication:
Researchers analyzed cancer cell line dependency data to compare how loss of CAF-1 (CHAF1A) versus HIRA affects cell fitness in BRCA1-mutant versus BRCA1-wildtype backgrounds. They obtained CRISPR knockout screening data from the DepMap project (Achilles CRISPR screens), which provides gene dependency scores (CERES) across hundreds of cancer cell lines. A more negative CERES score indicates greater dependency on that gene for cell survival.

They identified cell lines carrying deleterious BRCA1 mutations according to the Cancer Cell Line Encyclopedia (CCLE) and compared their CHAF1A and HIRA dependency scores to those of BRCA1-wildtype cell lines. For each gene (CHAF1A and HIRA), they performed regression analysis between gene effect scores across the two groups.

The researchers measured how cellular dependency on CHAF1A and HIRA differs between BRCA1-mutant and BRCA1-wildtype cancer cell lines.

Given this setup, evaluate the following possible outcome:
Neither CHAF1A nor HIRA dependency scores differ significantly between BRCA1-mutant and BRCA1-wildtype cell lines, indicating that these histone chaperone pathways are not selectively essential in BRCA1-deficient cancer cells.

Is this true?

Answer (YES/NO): NO